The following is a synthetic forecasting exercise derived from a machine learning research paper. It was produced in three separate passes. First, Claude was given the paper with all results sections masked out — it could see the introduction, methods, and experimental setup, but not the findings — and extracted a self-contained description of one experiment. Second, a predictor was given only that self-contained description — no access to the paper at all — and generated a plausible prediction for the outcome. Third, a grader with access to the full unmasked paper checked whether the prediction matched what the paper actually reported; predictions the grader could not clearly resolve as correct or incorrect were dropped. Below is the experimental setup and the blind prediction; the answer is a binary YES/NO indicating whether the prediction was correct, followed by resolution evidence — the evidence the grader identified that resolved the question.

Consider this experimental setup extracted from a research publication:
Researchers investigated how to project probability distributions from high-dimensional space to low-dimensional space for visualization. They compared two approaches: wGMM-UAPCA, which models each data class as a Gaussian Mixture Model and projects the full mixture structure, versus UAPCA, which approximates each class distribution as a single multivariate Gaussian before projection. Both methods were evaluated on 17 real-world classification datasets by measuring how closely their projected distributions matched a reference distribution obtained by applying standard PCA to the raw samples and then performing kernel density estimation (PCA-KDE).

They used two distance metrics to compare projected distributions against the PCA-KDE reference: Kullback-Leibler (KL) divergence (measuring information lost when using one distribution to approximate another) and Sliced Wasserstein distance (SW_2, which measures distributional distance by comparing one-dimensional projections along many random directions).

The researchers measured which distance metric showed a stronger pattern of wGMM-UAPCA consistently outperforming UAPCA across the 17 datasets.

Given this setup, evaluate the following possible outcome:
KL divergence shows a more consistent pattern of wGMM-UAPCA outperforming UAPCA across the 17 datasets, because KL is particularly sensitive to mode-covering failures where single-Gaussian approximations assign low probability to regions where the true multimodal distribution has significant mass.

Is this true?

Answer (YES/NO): NO